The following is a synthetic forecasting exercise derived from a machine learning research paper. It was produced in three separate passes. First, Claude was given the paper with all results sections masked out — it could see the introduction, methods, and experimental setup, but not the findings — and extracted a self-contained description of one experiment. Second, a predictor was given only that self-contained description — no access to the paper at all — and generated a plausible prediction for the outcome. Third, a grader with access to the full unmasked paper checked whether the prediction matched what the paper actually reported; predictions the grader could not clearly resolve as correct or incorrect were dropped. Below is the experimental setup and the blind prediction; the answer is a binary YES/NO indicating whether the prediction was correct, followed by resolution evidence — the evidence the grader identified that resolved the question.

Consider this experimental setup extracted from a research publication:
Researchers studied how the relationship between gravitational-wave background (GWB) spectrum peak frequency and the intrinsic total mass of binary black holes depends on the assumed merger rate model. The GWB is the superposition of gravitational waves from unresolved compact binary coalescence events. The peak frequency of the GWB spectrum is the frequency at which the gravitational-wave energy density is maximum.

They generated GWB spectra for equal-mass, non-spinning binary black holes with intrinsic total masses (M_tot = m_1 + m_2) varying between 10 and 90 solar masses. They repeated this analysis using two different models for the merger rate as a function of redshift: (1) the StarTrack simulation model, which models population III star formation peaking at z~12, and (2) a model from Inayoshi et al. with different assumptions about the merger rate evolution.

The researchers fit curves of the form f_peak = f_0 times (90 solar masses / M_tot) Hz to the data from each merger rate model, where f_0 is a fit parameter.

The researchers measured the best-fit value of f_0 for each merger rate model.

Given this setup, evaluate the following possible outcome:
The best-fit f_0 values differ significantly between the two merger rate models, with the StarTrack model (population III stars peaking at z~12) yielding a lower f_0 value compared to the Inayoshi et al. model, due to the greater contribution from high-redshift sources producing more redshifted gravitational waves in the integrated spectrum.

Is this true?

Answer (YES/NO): YES